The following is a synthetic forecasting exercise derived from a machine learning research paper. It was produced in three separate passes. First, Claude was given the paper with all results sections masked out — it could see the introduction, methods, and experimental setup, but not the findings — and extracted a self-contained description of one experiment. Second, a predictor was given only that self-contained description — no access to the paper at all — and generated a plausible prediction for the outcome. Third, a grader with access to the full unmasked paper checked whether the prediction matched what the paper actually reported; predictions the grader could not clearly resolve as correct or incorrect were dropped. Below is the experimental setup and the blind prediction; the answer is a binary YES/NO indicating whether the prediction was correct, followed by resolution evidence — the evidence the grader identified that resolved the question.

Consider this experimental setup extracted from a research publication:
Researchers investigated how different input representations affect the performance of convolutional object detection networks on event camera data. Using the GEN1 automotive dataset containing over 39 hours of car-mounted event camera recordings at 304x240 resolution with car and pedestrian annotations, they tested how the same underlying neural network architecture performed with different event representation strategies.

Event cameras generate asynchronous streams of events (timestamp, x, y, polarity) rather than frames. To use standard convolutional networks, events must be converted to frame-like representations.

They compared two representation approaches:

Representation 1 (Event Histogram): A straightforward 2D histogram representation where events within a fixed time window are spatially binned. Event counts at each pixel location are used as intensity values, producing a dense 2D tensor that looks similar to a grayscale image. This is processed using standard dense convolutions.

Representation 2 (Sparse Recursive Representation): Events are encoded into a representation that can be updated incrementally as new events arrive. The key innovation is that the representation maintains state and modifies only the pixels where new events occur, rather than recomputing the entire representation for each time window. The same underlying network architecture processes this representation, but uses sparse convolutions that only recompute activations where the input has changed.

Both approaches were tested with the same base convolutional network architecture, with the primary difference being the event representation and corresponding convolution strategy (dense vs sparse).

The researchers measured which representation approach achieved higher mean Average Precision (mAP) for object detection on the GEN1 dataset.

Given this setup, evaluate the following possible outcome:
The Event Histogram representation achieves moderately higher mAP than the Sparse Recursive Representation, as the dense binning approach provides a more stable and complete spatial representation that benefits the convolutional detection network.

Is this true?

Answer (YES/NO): YES